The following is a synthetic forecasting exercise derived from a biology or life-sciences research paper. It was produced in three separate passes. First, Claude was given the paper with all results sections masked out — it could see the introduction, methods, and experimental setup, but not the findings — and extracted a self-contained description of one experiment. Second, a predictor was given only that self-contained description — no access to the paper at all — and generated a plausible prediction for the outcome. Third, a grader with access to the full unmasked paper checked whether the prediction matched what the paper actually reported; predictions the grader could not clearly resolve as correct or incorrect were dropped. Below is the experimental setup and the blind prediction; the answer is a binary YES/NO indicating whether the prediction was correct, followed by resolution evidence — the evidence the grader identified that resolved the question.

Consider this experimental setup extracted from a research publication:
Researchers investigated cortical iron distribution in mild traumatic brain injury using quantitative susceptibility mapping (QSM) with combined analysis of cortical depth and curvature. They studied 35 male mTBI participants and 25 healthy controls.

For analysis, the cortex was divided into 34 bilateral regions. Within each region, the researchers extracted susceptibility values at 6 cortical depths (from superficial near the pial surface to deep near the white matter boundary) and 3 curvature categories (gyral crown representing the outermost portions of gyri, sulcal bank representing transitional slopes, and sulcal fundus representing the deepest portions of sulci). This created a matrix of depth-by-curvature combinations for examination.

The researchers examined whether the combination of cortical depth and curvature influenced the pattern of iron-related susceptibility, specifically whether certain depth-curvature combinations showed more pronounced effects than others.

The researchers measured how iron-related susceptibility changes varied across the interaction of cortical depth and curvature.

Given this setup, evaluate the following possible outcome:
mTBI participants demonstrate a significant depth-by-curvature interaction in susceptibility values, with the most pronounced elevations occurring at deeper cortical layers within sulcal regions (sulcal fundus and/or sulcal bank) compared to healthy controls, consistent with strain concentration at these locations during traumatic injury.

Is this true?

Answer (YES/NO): NO